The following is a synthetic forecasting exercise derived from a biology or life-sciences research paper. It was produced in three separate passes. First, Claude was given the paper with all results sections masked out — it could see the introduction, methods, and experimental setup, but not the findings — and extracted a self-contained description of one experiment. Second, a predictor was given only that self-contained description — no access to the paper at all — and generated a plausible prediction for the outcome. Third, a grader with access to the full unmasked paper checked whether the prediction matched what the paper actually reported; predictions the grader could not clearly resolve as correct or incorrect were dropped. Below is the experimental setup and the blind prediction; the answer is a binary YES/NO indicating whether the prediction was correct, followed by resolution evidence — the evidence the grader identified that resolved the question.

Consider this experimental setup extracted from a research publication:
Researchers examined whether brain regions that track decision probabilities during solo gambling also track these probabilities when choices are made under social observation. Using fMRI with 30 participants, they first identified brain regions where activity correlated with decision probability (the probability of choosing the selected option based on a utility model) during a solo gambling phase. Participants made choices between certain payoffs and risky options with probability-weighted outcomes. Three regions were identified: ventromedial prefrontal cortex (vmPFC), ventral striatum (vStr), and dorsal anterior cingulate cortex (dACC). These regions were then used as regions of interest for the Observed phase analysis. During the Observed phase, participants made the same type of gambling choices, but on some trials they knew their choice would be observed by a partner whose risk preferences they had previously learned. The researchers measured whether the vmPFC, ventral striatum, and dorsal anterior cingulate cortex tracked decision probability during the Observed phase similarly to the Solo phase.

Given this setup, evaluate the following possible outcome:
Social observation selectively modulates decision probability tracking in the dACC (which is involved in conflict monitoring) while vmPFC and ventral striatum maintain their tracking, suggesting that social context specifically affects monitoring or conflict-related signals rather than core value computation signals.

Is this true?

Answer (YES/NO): NO